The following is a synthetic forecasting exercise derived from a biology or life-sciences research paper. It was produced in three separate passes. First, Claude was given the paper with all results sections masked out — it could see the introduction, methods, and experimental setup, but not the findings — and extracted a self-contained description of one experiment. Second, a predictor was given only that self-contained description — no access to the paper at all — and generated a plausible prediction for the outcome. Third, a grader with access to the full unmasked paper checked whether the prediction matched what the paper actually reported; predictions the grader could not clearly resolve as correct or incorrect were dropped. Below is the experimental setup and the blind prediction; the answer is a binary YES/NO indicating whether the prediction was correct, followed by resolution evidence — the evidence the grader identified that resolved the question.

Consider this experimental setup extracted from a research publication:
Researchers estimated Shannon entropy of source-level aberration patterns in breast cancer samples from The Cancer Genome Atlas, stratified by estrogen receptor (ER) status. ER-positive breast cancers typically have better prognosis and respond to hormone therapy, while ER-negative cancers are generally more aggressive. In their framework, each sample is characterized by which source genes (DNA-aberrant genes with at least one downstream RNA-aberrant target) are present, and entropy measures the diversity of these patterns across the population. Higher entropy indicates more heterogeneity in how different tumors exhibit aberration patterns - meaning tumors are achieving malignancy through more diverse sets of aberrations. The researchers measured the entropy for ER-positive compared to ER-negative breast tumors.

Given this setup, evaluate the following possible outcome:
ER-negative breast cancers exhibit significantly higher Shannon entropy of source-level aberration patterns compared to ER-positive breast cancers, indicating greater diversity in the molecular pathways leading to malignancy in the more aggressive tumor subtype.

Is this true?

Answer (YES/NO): YES